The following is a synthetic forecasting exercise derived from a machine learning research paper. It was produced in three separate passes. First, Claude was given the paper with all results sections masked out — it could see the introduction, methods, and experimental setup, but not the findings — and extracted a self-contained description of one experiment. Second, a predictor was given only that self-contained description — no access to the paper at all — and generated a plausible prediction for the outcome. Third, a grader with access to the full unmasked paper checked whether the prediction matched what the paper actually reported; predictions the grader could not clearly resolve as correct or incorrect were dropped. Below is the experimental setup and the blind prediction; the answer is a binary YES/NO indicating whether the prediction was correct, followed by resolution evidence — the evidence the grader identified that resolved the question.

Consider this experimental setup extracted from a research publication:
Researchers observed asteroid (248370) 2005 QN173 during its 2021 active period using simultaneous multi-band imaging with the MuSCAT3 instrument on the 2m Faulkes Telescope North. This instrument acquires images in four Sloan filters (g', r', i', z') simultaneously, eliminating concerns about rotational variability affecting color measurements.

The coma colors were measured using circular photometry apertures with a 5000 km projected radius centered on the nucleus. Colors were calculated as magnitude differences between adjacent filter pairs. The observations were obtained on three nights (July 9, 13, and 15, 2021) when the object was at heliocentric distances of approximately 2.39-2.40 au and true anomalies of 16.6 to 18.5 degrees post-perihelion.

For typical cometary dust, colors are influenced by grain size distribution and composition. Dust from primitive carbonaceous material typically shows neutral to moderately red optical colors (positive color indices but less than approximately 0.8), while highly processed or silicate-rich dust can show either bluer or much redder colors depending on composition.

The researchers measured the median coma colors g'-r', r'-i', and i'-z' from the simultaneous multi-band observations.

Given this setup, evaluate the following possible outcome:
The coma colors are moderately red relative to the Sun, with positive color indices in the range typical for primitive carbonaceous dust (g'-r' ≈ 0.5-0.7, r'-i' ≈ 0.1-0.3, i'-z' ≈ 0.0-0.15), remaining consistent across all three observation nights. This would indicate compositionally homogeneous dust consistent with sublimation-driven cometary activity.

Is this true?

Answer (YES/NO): NO